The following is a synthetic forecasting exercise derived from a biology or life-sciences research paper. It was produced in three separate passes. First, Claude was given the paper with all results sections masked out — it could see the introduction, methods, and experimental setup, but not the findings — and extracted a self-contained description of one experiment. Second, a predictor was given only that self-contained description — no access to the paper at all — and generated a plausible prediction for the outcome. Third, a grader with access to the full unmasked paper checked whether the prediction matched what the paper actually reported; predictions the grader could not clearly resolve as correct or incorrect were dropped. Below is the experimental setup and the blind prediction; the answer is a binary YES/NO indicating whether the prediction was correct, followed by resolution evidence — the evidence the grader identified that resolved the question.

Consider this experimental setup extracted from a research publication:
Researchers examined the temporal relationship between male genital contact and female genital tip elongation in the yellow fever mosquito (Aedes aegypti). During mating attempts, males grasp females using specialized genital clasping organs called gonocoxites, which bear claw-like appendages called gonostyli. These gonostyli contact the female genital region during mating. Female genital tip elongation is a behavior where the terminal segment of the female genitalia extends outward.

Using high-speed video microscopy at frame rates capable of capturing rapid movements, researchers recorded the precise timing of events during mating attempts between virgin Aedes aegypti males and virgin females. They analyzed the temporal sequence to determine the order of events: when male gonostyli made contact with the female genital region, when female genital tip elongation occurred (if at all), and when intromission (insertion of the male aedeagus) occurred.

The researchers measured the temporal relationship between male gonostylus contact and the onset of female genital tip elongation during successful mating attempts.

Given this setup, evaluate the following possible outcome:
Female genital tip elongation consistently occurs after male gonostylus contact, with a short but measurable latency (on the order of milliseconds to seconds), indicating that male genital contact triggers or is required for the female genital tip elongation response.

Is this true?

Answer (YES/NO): YES